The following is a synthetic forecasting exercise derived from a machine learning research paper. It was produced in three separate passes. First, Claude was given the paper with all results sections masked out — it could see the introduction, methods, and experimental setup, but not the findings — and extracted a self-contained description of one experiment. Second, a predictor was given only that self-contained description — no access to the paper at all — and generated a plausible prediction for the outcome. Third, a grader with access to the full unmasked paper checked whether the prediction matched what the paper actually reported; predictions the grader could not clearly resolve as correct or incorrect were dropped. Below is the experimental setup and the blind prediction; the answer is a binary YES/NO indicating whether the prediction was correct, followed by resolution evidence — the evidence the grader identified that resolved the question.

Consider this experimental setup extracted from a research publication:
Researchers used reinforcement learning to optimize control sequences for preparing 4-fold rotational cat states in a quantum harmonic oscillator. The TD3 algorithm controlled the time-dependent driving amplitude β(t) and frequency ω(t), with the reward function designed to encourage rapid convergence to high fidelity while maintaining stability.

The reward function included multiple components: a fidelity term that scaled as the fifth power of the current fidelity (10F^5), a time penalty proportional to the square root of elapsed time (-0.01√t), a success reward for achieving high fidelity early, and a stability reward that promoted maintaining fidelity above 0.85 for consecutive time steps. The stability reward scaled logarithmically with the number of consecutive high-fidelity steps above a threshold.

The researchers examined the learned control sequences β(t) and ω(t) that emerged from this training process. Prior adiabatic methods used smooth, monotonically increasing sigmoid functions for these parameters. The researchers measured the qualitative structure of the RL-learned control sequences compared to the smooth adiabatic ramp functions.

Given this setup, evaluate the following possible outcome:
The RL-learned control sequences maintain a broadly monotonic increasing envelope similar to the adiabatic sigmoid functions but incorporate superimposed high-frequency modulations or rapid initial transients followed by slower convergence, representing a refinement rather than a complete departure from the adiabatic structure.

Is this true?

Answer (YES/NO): NO